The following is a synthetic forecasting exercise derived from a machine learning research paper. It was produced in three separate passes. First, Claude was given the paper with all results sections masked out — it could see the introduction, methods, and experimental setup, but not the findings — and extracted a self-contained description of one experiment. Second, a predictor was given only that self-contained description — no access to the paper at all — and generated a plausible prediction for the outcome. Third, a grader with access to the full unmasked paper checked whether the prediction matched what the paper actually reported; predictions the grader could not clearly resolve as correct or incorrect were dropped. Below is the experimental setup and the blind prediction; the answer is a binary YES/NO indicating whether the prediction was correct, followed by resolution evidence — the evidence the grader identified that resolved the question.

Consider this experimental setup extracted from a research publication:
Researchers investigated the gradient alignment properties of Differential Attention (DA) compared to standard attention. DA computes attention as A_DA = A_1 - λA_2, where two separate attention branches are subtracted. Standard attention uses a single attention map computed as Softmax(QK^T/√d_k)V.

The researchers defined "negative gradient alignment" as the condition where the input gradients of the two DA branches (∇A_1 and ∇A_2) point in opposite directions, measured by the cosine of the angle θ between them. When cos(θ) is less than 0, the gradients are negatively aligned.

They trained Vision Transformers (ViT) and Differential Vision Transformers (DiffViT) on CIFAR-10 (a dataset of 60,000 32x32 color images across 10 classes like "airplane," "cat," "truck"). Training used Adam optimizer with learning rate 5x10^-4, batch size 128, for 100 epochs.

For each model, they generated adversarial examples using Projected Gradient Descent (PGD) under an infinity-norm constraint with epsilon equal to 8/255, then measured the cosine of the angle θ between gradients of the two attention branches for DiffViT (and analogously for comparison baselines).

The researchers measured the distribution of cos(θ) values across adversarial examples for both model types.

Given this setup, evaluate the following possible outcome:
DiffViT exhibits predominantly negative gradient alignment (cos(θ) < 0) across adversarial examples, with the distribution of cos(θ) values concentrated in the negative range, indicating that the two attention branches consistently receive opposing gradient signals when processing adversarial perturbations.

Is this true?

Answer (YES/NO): YES